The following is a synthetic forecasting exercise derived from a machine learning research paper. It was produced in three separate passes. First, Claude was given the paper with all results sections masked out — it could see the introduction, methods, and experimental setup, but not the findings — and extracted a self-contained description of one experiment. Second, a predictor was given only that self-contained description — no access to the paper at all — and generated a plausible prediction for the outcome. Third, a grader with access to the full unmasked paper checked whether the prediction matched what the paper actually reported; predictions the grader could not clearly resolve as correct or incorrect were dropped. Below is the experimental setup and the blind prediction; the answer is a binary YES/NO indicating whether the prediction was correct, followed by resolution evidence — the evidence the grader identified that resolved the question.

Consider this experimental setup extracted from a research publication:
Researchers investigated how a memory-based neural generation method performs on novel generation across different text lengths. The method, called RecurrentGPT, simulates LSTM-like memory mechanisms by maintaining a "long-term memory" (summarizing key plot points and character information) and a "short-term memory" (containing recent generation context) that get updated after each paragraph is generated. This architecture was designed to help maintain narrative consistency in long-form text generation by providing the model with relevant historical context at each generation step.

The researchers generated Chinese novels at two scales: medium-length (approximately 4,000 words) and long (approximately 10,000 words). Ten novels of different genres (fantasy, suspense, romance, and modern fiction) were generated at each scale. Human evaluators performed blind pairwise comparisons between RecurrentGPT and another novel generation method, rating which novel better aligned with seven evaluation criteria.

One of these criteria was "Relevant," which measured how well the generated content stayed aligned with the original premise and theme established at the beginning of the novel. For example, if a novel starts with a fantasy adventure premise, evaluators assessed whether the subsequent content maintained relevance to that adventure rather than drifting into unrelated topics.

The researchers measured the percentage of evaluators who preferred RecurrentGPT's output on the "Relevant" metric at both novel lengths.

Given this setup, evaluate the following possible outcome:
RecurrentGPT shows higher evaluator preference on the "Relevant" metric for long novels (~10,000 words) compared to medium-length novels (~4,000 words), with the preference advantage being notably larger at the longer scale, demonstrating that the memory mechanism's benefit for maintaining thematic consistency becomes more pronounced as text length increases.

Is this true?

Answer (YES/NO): NO